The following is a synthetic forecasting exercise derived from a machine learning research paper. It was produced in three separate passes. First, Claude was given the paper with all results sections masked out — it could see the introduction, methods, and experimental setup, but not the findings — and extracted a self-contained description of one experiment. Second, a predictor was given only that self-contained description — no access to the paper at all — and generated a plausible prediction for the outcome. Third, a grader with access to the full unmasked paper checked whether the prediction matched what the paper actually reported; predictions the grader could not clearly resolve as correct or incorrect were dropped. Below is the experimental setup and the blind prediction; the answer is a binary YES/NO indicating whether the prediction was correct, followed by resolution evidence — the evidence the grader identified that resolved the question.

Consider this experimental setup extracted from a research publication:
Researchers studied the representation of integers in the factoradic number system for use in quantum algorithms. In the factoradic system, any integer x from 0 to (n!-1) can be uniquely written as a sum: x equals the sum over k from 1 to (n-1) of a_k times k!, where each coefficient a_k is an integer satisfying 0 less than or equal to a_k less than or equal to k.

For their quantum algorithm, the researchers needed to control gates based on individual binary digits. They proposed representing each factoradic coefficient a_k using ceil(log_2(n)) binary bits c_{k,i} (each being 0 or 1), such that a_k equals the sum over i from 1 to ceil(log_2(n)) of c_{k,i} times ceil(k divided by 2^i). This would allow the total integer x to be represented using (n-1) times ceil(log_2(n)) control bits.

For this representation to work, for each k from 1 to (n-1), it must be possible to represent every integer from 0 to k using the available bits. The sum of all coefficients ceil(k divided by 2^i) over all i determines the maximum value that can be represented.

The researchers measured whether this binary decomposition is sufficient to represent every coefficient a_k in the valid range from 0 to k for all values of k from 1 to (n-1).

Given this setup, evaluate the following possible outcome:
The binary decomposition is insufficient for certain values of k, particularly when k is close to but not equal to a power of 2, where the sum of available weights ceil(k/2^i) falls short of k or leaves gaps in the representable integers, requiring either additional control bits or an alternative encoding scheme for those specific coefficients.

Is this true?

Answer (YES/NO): NO